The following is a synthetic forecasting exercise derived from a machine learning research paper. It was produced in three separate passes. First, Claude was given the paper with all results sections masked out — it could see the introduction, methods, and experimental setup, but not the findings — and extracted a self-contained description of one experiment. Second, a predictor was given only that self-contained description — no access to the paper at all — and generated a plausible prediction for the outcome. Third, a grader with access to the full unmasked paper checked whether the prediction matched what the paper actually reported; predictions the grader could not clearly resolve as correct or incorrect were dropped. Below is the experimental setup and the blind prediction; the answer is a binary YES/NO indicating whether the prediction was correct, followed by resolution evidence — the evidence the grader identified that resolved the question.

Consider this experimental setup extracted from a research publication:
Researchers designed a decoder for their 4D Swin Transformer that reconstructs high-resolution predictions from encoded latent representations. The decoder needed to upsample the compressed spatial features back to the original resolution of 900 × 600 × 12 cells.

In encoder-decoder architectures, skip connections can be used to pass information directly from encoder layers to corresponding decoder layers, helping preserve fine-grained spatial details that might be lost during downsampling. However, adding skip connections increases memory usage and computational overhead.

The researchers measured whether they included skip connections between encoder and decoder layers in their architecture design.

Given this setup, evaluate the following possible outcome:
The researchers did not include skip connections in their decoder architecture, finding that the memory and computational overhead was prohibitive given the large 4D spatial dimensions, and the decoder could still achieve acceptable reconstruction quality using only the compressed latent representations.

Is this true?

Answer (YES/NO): NO